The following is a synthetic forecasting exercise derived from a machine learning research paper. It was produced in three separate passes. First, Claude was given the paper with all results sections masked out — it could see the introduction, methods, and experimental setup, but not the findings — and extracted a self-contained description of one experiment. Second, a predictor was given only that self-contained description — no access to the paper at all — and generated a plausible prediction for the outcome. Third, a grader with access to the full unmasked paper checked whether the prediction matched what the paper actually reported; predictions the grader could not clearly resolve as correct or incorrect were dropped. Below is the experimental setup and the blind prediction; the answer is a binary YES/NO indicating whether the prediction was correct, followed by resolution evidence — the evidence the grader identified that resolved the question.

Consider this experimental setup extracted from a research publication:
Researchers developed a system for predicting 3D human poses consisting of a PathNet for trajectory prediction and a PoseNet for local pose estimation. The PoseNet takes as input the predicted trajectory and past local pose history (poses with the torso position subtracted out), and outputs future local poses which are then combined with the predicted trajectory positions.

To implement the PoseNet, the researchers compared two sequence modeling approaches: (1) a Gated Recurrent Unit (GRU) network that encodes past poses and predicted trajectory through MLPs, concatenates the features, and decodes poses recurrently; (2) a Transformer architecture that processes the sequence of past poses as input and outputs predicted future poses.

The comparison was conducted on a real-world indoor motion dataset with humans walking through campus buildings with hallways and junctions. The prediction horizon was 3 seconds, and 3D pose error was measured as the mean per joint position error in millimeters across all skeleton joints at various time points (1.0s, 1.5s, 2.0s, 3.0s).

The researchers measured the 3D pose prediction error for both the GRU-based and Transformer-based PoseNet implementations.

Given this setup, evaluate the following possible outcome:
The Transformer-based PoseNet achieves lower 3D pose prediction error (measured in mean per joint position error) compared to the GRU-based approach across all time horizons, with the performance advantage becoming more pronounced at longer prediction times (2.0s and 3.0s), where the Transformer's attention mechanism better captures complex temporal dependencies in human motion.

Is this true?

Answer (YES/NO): NO